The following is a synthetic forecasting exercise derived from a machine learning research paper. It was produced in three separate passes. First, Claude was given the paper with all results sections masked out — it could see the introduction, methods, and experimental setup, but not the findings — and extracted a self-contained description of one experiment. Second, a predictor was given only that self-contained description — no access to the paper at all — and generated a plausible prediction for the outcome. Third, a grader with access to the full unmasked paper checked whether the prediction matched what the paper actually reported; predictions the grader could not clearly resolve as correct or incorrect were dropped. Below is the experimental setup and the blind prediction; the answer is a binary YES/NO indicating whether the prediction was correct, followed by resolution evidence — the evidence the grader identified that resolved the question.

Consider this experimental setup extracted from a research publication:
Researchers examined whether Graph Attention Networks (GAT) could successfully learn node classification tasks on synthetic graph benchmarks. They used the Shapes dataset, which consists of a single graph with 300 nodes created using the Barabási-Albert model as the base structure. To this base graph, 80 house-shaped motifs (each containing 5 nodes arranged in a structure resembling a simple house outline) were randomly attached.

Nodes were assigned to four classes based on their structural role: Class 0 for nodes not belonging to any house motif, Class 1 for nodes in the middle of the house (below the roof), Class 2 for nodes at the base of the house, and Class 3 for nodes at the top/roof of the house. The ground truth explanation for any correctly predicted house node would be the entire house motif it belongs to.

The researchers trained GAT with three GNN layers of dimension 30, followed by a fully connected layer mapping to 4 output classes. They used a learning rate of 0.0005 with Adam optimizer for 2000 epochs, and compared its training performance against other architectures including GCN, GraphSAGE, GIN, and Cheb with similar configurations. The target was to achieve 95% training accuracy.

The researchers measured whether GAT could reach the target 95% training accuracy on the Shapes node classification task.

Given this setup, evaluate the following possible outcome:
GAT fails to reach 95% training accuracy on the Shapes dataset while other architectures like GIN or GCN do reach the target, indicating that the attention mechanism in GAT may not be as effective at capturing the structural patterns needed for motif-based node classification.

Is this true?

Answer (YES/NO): YES